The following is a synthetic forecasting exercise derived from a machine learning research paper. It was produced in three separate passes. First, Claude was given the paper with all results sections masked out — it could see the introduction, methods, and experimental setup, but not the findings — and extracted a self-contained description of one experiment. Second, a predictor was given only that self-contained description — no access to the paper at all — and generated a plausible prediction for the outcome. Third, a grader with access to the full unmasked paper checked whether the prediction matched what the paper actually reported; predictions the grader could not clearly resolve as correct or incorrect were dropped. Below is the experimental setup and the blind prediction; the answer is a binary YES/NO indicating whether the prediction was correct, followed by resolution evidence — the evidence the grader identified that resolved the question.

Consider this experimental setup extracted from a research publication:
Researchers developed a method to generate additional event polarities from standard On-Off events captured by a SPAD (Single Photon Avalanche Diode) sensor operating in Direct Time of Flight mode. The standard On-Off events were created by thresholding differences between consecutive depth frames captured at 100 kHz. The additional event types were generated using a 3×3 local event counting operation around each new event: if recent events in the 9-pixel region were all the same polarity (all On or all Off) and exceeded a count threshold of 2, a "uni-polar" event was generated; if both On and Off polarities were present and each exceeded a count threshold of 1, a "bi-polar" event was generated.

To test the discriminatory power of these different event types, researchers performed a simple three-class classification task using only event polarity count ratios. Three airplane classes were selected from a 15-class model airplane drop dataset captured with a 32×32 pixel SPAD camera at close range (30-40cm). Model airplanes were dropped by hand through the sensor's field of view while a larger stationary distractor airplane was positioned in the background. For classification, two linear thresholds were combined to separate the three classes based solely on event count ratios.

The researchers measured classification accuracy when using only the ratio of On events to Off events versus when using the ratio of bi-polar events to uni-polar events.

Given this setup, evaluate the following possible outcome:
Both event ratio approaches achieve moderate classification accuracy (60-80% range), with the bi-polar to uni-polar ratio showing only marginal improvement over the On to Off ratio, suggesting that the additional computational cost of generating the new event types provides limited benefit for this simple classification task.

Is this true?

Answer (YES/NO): NO